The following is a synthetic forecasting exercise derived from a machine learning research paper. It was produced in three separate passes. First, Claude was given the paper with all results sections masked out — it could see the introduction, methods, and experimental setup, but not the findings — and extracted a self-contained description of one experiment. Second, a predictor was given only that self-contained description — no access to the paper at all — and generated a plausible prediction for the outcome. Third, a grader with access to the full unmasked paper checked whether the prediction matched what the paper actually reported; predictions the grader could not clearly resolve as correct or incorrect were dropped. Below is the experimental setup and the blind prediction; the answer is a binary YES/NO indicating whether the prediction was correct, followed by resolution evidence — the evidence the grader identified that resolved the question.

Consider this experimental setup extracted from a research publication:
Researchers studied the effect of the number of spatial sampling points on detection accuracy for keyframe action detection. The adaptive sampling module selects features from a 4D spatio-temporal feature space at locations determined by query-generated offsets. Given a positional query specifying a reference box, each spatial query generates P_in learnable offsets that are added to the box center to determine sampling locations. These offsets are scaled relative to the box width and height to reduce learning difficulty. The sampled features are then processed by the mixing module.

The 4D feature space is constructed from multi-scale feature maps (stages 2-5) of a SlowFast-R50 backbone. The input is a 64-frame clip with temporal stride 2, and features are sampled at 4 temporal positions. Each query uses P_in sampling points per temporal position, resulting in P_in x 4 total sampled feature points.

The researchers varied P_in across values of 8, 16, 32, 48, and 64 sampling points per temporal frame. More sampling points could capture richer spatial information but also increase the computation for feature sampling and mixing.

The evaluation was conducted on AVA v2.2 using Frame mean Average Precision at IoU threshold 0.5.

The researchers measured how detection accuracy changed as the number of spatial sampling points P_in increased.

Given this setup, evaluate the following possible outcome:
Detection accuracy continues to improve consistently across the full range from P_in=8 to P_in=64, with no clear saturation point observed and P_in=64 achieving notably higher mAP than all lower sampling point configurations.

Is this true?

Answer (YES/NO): NO